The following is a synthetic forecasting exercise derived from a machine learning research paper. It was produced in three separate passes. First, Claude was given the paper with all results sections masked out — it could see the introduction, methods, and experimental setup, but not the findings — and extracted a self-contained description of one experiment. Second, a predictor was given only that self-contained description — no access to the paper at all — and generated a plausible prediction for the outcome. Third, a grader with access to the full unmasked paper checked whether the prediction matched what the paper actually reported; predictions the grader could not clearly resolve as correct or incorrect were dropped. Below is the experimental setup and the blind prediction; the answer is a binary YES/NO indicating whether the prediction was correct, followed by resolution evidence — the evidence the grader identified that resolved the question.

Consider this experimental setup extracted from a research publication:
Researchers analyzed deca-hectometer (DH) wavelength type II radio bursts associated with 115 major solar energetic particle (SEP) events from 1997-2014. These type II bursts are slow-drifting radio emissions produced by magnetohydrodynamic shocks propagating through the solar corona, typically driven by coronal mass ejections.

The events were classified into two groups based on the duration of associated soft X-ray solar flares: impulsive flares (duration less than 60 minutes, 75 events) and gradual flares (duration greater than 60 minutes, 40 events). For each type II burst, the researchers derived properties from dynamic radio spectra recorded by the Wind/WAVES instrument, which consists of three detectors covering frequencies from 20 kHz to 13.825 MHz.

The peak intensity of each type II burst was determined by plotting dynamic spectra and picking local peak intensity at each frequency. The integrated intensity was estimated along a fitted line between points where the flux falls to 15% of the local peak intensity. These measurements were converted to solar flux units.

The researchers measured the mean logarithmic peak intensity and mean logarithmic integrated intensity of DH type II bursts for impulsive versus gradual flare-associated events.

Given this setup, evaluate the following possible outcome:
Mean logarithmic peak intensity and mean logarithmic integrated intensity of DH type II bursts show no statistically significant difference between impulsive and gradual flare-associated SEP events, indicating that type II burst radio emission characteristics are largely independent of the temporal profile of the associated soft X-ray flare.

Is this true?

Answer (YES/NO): YES